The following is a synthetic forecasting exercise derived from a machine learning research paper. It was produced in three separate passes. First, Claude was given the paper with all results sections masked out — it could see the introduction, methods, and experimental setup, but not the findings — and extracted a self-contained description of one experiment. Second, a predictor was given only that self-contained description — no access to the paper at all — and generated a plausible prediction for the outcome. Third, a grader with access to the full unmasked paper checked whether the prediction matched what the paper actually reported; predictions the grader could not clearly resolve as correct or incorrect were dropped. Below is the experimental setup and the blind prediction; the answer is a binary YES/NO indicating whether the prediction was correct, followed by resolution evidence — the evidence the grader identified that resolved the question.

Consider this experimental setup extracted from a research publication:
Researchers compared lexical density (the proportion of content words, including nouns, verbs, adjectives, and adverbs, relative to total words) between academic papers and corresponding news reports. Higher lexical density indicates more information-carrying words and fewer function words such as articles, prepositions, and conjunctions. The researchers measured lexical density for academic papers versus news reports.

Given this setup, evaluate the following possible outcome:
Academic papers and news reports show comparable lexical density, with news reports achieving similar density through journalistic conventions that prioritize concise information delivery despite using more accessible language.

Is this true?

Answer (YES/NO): NO